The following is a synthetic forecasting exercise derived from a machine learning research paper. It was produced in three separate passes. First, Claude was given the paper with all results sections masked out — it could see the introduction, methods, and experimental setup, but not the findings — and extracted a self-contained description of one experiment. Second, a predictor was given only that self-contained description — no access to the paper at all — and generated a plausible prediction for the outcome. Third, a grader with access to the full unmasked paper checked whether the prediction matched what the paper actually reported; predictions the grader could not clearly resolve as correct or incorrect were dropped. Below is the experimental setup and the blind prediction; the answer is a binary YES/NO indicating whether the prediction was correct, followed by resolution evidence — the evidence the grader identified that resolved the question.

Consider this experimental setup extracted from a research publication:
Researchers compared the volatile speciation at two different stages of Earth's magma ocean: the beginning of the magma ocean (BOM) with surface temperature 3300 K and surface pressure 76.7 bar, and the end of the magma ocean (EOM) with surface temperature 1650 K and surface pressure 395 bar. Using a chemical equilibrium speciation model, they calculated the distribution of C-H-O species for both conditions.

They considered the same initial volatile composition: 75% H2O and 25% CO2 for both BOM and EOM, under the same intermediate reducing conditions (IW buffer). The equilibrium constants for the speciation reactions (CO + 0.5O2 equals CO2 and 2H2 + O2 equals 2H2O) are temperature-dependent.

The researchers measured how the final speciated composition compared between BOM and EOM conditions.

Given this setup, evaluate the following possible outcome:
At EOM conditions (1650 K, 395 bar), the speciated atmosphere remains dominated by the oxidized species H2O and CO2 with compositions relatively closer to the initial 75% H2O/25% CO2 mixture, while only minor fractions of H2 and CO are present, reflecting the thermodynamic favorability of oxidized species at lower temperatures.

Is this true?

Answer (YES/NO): NO